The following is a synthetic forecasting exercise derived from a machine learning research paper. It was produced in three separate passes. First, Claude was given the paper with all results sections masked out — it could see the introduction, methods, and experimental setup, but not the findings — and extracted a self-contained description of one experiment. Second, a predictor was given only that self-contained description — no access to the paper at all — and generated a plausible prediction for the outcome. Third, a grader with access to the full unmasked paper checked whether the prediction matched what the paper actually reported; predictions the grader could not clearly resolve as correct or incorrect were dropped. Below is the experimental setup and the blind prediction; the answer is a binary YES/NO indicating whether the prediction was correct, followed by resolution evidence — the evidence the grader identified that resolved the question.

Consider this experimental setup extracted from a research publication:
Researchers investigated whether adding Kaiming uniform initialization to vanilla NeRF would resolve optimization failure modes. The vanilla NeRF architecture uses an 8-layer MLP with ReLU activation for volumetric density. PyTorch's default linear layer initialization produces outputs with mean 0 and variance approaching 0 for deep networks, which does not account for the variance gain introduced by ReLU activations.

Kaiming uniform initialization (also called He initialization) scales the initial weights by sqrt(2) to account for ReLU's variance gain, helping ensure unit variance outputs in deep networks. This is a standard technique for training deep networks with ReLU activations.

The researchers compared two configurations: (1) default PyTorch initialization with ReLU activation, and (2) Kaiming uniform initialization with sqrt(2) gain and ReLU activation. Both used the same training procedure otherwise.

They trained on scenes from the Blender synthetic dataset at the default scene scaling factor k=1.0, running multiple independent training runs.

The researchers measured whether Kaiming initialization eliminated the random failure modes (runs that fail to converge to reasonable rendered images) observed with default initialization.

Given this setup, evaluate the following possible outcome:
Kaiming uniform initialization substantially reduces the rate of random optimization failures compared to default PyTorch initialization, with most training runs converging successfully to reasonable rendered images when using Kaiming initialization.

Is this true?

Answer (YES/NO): NO